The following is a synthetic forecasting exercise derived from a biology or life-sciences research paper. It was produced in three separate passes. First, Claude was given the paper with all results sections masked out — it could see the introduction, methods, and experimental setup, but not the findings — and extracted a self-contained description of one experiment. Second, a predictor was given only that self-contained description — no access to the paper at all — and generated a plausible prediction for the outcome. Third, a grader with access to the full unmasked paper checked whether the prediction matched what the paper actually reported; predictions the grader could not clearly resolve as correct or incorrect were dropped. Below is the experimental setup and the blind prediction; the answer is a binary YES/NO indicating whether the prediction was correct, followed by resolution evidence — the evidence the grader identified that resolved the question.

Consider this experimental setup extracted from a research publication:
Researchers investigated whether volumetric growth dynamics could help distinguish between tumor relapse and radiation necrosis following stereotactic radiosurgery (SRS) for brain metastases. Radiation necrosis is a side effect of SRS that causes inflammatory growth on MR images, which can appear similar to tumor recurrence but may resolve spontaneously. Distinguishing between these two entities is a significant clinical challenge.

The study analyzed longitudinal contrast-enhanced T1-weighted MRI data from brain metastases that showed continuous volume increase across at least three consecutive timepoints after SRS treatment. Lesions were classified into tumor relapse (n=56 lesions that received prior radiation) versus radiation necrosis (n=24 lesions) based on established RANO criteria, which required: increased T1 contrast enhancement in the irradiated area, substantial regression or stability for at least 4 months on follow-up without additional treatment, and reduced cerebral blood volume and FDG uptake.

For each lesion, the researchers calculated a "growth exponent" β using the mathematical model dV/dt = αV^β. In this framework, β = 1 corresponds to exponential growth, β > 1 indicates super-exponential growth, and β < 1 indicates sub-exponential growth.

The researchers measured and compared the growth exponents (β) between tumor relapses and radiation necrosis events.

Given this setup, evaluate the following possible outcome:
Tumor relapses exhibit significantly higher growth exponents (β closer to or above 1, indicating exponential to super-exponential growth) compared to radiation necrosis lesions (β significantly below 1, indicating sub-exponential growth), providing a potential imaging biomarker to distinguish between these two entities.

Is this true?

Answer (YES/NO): NO